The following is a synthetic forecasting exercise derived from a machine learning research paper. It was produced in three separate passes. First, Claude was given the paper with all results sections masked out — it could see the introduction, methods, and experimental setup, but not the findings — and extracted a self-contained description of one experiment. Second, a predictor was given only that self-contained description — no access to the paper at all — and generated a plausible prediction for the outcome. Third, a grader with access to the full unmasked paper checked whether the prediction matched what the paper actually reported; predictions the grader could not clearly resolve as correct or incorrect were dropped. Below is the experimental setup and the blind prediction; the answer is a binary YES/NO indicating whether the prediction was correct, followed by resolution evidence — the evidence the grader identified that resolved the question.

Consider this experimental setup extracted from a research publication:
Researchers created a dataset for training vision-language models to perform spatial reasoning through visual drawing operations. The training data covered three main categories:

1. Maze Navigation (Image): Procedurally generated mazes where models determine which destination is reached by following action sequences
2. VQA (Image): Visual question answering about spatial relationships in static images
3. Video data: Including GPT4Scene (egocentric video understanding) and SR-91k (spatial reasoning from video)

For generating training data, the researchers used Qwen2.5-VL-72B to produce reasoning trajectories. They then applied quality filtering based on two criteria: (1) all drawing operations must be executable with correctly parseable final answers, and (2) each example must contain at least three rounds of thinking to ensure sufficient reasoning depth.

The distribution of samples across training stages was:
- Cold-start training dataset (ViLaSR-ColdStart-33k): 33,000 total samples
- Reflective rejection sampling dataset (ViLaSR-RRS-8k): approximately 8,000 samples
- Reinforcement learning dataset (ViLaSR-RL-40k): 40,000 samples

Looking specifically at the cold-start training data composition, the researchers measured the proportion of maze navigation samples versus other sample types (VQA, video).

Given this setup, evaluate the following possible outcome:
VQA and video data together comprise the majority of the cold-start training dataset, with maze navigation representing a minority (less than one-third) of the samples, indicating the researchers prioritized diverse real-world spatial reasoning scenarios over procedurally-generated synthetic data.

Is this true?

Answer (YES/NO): YES